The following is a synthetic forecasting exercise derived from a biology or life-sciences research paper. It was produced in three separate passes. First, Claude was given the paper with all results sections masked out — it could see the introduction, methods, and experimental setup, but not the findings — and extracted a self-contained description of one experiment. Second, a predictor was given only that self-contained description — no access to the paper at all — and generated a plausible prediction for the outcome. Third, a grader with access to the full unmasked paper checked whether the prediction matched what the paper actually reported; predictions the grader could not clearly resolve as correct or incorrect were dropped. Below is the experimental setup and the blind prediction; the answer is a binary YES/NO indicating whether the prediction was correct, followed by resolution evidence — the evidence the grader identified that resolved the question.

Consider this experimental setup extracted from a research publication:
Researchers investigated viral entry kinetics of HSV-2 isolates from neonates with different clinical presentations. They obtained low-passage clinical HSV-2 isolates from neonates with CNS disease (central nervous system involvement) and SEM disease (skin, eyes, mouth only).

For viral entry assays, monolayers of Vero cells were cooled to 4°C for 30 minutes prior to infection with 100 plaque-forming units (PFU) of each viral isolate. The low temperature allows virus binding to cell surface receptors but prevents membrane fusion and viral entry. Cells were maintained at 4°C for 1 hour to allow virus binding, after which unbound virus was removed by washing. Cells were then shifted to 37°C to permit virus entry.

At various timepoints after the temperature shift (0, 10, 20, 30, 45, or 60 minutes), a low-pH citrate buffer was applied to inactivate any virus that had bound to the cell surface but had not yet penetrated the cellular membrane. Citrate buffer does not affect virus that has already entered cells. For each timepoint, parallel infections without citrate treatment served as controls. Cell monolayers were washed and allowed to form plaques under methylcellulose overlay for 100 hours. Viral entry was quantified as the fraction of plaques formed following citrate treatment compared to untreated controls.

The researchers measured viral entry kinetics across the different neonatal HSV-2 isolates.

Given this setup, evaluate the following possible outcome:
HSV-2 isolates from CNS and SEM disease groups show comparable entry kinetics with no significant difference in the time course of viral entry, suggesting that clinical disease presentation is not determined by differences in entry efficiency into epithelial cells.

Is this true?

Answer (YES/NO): YES